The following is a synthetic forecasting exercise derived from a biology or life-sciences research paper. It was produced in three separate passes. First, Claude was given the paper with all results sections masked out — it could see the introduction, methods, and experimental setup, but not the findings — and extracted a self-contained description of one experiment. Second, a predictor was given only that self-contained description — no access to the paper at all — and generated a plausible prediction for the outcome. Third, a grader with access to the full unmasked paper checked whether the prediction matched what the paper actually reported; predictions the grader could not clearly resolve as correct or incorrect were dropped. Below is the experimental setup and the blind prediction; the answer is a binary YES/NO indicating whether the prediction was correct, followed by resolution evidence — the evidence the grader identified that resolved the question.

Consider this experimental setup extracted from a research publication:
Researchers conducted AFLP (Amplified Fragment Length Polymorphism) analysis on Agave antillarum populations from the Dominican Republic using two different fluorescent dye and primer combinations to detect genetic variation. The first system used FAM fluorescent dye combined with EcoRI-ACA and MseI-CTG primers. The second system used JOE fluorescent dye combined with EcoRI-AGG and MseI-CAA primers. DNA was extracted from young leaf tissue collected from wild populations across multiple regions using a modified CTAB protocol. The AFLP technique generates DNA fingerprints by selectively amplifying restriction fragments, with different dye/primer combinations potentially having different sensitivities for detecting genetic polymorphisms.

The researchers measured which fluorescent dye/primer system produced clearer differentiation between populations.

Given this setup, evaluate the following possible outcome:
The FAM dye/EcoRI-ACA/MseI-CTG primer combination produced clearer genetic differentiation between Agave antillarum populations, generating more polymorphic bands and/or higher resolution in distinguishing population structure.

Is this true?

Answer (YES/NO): YES